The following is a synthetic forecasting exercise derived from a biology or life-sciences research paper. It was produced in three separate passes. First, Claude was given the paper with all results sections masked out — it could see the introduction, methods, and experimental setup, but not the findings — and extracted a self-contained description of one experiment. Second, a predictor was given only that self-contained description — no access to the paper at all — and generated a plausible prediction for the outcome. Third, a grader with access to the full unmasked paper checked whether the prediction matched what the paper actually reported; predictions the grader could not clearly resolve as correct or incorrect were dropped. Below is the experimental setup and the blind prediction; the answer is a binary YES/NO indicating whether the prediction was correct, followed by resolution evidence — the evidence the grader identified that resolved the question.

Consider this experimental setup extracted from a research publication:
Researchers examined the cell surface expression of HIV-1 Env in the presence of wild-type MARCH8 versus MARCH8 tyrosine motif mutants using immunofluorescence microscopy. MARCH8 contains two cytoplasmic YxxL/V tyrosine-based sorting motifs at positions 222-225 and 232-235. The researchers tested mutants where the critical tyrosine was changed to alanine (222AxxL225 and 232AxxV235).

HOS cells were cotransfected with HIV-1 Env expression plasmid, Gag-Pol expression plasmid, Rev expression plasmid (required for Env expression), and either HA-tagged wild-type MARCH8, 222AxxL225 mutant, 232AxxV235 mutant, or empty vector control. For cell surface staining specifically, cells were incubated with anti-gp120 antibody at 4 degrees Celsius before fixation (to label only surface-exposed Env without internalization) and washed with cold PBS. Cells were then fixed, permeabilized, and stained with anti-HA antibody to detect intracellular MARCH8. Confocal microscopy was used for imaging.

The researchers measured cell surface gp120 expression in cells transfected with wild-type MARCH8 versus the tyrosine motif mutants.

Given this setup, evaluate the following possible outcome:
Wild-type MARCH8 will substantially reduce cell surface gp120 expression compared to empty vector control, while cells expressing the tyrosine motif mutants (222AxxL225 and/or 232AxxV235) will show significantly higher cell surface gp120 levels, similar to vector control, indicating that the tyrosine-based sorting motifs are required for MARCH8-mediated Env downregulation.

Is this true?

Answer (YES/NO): YES